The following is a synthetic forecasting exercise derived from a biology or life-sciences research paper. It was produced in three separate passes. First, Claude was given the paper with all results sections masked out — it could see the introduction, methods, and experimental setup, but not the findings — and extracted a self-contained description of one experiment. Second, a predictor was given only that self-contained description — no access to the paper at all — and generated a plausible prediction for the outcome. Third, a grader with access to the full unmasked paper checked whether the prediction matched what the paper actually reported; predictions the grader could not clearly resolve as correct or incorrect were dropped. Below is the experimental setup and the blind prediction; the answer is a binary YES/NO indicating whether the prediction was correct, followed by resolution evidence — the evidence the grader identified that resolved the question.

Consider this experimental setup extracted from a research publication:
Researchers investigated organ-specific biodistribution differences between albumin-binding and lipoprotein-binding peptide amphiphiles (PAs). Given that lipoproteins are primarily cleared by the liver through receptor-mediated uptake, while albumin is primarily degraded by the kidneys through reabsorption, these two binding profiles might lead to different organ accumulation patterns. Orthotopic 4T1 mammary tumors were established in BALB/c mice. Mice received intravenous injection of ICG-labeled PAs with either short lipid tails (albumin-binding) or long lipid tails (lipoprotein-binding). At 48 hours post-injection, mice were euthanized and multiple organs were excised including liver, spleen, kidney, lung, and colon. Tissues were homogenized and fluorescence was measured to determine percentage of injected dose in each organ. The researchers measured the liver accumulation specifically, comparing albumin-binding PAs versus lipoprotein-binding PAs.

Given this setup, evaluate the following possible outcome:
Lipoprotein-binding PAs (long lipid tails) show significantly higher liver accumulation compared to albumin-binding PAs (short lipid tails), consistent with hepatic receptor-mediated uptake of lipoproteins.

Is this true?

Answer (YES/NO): NO